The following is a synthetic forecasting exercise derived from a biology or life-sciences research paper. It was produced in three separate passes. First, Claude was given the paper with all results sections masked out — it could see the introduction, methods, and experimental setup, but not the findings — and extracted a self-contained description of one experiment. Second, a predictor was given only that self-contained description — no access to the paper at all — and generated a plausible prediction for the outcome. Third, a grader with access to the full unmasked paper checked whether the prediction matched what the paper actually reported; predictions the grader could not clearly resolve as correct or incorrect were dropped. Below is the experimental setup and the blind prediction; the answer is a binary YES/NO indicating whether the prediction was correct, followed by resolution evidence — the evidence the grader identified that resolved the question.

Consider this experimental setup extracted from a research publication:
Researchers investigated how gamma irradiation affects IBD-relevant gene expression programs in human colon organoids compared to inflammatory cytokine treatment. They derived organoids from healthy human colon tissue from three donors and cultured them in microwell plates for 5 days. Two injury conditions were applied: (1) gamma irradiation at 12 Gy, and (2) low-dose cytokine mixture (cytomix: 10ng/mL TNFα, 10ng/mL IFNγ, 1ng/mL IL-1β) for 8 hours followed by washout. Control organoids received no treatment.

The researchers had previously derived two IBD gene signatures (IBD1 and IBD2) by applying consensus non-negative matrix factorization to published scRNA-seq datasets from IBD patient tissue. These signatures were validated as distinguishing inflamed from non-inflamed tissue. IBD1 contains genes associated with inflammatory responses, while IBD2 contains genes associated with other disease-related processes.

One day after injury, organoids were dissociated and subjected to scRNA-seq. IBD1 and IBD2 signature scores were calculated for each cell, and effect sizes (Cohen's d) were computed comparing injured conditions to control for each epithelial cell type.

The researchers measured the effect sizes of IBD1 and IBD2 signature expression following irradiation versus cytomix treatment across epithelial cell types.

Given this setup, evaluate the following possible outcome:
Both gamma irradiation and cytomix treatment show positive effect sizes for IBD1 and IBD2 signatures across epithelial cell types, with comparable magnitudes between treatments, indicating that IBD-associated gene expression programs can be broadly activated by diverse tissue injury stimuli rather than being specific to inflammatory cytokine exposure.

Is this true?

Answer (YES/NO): NO